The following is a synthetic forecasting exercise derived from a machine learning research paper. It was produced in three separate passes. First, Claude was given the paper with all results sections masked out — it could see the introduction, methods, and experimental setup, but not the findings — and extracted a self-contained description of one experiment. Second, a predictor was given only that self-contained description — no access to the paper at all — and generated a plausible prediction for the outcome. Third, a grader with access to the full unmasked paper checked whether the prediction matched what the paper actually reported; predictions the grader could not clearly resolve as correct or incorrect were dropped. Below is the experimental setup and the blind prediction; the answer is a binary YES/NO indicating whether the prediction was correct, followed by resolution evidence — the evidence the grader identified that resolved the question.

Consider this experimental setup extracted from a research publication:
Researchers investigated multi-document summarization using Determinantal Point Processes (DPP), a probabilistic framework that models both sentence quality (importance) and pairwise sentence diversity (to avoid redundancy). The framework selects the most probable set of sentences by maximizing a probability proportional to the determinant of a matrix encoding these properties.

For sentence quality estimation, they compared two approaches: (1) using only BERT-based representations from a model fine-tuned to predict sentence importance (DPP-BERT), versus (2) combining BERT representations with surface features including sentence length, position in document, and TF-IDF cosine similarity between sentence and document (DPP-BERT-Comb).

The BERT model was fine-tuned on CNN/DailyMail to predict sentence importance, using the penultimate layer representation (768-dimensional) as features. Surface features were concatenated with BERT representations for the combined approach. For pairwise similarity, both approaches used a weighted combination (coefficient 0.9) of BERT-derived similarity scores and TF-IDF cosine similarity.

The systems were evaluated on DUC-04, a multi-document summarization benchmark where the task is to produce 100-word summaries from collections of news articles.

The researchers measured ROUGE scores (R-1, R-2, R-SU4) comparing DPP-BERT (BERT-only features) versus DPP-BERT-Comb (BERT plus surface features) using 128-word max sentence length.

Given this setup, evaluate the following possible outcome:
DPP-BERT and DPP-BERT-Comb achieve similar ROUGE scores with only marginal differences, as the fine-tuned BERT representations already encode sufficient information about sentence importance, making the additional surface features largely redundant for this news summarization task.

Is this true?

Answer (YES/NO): NO